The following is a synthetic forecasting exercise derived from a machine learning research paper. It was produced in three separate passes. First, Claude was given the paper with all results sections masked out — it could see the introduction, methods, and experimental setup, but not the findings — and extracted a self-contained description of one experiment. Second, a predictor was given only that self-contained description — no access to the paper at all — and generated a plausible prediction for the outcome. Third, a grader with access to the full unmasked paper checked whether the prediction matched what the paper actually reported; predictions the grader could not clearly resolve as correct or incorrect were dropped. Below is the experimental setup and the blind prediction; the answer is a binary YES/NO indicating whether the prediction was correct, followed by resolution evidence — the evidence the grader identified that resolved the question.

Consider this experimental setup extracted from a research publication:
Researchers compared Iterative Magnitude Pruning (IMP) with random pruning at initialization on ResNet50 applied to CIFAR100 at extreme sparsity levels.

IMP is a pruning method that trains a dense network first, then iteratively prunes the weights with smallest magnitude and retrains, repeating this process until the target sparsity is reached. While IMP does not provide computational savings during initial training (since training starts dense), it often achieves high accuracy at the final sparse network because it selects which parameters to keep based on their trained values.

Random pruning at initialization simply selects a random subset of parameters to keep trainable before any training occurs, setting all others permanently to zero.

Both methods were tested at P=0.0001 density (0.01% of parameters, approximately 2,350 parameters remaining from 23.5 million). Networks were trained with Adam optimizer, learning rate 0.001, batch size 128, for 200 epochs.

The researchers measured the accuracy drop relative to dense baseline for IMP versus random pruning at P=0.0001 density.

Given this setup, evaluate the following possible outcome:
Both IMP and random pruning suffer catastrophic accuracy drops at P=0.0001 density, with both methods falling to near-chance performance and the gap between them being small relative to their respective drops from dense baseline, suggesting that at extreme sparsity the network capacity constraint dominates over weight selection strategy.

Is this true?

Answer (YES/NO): YES